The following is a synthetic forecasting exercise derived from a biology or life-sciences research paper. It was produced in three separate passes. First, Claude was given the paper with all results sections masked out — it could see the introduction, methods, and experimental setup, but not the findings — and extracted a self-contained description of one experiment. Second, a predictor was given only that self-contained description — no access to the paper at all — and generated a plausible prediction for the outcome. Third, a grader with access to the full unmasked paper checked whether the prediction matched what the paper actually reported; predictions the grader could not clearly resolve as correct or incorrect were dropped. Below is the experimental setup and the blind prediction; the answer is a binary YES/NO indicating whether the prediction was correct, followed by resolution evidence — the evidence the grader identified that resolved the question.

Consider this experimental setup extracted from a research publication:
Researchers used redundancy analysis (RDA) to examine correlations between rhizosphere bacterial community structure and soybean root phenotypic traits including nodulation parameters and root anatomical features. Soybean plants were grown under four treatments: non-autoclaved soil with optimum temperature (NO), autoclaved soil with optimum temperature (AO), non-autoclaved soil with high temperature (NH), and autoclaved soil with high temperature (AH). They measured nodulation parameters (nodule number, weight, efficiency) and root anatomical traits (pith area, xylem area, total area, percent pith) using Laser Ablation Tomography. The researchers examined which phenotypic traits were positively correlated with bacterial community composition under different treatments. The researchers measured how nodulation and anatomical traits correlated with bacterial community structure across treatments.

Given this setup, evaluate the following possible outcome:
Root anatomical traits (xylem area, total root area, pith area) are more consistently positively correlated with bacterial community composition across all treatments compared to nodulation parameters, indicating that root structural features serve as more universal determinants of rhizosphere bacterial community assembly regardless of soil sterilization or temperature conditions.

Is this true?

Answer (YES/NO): NO